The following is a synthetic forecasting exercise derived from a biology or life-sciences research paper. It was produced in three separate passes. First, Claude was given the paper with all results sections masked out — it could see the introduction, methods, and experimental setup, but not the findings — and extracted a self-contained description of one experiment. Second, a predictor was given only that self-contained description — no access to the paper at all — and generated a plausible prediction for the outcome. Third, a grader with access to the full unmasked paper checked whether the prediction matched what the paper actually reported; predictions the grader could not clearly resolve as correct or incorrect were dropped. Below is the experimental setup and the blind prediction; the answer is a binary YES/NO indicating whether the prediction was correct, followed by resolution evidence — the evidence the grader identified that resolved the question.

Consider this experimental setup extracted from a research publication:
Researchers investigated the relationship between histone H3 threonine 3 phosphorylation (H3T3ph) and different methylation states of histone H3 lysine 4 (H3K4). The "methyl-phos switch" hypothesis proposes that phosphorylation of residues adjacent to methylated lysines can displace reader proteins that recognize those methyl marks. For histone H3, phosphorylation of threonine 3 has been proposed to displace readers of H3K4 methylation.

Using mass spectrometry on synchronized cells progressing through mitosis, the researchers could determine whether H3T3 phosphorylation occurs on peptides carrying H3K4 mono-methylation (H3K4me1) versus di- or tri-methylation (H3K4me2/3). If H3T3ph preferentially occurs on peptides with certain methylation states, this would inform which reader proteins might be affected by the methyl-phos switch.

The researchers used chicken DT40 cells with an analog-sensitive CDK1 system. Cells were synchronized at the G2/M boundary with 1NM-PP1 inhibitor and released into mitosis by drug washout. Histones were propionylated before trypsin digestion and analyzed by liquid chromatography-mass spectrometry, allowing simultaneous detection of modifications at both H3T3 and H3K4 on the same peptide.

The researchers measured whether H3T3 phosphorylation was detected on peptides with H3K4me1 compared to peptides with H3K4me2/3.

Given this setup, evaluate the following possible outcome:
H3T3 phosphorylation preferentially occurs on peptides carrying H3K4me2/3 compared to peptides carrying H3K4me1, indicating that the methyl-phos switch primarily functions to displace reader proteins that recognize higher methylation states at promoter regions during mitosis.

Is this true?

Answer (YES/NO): NO